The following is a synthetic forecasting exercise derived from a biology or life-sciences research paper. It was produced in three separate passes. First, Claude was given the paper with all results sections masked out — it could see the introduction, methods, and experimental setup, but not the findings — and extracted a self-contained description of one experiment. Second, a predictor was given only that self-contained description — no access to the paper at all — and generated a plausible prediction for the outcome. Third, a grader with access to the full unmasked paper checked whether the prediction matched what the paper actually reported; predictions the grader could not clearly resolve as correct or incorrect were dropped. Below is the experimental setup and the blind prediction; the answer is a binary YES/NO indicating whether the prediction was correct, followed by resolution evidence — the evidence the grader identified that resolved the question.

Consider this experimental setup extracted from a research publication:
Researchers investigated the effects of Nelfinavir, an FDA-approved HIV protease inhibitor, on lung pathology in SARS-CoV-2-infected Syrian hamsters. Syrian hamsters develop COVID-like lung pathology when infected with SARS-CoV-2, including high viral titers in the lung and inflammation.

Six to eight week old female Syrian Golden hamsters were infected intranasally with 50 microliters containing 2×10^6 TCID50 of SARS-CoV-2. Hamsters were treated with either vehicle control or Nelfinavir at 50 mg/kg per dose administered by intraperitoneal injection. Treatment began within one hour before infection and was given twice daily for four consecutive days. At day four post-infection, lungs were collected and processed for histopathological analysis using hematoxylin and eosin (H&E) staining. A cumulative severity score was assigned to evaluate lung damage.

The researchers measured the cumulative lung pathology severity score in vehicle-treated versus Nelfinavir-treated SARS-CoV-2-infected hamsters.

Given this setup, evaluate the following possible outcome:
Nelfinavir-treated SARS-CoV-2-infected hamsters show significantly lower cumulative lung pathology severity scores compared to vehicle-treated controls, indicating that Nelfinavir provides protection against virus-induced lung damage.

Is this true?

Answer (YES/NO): YES